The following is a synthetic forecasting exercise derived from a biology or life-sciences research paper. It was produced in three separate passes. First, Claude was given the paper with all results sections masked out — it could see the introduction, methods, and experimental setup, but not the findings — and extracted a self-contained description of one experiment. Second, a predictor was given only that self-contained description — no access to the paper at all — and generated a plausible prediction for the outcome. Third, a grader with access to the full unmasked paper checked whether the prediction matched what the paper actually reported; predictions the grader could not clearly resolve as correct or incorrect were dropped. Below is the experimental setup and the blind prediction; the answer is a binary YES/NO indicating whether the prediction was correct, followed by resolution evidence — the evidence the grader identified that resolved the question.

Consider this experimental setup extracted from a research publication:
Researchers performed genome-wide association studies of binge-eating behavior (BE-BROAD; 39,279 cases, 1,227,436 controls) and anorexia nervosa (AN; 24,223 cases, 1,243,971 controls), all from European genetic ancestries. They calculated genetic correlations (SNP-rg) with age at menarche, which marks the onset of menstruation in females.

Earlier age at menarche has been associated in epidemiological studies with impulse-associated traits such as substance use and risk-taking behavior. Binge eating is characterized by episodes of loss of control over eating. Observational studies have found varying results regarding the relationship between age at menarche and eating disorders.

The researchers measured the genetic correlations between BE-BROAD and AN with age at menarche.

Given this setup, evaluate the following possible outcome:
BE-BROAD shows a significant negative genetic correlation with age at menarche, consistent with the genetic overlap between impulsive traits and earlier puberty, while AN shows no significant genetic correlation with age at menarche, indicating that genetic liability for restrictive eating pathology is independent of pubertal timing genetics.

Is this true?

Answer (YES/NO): YES